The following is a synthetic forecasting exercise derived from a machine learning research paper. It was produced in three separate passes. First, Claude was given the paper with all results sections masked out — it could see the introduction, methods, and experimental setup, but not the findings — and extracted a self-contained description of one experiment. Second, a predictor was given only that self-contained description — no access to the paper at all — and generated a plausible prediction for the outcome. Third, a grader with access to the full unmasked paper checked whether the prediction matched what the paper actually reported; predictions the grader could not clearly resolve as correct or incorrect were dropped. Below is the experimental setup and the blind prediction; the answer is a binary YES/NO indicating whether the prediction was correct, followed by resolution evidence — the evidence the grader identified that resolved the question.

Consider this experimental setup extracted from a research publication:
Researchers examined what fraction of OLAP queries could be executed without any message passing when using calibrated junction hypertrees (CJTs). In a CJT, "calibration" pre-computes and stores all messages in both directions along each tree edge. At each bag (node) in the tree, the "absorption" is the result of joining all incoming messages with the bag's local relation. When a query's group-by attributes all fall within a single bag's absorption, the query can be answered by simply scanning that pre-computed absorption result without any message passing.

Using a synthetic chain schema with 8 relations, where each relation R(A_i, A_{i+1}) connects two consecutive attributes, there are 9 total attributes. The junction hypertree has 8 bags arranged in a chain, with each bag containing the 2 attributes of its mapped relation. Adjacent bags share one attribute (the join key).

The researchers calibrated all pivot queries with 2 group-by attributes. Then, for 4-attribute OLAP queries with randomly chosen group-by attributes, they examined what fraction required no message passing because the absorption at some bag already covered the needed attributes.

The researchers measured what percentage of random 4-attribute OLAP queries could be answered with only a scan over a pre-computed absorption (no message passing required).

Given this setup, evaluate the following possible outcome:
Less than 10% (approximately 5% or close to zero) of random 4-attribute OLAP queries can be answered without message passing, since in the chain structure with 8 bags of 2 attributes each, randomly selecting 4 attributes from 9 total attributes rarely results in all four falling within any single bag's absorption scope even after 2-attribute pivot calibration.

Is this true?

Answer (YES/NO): NO